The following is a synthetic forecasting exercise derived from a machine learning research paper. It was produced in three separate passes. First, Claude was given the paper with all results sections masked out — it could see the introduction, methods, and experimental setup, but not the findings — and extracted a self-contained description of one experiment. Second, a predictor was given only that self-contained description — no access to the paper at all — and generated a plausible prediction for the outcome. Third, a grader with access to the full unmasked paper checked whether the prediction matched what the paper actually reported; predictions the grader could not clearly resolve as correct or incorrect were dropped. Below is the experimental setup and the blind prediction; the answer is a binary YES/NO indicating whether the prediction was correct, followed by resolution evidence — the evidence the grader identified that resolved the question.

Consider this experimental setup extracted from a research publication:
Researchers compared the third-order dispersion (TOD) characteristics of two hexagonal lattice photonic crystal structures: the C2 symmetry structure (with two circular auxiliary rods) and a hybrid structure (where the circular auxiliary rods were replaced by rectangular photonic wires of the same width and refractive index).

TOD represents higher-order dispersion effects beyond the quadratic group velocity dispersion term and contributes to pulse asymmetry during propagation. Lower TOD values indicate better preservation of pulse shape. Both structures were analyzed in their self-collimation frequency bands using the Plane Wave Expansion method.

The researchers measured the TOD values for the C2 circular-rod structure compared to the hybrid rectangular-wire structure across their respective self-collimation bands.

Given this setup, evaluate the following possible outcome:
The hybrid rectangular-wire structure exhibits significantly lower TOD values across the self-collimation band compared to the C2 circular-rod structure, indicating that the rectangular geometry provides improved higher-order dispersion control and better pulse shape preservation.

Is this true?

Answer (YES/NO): YES